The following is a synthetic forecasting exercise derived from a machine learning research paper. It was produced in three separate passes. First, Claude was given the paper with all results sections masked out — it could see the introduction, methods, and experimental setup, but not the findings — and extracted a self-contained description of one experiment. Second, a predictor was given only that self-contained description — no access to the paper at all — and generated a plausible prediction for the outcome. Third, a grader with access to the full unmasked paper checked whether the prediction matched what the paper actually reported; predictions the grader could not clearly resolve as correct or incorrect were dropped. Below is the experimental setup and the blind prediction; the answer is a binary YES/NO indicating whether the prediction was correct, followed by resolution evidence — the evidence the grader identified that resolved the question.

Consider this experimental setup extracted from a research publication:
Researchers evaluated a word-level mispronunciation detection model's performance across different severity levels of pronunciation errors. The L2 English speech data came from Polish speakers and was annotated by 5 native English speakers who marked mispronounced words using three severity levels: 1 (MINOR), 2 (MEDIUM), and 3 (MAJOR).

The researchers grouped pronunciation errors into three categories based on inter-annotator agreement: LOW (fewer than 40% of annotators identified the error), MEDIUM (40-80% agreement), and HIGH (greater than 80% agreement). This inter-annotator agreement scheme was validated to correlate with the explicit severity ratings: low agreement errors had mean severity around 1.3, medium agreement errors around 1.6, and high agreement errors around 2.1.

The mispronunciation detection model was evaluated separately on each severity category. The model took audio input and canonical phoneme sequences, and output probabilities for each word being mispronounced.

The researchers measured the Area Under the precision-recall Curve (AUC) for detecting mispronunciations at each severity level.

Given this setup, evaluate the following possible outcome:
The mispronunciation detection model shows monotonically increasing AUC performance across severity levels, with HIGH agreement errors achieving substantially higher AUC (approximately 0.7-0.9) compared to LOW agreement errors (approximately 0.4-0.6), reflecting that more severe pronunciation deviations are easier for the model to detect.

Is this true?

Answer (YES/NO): YES